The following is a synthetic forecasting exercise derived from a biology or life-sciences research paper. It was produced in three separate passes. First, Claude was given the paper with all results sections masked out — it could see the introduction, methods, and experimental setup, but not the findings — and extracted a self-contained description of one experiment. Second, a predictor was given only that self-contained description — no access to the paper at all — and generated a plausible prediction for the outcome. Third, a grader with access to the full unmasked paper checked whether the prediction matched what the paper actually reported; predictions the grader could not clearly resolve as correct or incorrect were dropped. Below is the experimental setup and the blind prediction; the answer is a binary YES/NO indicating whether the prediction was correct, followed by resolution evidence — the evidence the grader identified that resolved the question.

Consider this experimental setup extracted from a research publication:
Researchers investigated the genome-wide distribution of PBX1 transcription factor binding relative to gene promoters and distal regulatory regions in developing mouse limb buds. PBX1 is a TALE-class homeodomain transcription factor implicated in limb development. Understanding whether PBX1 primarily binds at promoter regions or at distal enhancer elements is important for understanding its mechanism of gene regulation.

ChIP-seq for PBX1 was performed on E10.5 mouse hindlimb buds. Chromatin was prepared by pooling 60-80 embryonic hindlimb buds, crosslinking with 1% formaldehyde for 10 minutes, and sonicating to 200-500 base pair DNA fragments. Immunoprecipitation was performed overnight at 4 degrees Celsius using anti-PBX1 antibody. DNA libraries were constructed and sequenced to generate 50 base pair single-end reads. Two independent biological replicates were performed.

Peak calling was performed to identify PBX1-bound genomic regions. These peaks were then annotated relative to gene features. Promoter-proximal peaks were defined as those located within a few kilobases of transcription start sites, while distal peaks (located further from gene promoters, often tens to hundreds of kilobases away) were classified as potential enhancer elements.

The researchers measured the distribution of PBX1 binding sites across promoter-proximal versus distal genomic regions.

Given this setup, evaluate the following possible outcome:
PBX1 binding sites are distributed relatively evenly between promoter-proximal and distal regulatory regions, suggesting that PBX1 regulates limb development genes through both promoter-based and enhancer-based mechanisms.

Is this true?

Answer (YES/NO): YES